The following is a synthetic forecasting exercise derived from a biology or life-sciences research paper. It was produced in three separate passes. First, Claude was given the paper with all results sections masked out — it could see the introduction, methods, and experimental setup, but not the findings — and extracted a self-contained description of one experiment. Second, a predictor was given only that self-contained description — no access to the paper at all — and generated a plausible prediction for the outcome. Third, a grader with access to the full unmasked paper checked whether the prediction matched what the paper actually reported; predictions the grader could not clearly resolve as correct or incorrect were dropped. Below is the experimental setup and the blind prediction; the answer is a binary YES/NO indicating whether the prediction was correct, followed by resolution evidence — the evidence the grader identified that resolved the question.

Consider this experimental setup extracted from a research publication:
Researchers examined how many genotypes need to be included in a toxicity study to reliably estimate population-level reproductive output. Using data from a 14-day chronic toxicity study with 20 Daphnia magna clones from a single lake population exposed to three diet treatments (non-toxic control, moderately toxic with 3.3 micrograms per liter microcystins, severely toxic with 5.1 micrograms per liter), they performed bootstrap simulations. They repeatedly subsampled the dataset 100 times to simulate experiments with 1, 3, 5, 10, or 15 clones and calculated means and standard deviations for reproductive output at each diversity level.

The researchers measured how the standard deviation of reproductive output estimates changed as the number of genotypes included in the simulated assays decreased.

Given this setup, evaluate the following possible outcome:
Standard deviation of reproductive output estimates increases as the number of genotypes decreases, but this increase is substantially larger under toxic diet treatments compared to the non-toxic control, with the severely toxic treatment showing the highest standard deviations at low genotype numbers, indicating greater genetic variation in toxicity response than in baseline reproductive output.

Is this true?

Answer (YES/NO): NO